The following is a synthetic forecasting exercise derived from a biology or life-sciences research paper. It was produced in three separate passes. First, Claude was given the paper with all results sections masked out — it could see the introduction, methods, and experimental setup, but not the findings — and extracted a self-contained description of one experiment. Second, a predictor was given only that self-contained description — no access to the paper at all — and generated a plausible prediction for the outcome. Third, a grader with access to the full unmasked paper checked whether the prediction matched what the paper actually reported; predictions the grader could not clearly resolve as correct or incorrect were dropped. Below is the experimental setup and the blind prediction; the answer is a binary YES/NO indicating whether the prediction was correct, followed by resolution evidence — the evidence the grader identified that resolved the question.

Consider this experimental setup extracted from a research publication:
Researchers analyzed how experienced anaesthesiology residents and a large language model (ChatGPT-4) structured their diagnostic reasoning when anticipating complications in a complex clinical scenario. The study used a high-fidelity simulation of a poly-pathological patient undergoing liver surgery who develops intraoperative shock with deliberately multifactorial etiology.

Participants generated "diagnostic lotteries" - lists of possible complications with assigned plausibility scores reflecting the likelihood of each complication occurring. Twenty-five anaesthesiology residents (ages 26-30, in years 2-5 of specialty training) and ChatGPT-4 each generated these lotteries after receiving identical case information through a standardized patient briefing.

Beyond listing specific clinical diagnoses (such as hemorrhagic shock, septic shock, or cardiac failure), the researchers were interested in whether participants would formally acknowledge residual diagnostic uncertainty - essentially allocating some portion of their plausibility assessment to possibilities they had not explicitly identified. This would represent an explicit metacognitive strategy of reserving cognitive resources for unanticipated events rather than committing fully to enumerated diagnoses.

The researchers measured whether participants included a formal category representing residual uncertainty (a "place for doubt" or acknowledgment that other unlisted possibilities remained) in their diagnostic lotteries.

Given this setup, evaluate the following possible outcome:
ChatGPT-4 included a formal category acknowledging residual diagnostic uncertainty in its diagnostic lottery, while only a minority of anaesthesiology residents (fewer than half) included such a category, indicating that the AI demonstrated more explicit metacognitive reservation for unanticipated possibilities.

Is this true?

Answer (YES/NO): NO